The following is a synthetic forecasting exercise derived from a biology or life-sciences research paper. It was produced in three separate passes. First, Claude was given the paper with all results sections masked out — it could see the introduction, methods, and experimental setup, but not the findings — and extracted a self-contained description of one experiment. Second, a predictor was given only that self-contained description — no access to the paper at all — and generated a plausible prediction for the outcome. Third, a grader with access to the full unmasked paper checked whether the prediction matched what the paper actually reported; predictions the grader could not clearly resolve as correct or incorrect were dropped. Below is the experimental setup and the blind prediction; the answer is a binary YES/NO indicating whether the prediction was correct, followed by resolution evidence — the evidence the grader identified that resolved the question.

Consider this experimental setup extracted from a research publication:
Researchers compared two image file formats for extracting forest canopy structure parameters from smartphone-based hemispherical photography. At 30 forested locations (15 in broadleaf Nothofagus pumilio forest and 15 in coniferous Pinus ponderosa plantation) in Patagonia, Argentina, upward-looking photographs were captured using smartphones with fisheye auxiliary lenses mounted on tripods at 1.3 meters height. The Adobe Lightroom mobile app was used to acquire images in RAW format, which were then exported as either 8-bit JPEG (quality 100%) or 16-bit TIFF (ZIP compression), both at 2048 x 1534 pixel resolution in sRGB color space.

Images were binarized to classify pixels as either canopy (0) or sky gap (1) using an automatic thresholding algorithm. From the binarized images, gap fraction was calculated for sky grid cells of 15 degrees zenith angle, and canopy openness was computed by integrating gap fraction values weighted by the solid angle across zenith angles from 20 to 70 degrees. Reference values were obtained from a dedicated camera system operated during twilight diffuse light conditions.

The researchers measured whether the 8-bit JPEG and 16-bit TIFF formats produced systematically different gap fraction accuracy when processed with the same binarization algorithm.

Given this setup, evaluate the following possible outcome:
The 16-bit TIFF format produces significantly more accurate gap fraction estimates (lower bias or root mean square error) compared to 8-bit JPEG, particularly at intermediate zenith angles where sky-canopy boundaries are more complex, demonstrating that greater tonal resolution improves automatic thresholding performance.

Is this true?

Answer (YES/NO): NO